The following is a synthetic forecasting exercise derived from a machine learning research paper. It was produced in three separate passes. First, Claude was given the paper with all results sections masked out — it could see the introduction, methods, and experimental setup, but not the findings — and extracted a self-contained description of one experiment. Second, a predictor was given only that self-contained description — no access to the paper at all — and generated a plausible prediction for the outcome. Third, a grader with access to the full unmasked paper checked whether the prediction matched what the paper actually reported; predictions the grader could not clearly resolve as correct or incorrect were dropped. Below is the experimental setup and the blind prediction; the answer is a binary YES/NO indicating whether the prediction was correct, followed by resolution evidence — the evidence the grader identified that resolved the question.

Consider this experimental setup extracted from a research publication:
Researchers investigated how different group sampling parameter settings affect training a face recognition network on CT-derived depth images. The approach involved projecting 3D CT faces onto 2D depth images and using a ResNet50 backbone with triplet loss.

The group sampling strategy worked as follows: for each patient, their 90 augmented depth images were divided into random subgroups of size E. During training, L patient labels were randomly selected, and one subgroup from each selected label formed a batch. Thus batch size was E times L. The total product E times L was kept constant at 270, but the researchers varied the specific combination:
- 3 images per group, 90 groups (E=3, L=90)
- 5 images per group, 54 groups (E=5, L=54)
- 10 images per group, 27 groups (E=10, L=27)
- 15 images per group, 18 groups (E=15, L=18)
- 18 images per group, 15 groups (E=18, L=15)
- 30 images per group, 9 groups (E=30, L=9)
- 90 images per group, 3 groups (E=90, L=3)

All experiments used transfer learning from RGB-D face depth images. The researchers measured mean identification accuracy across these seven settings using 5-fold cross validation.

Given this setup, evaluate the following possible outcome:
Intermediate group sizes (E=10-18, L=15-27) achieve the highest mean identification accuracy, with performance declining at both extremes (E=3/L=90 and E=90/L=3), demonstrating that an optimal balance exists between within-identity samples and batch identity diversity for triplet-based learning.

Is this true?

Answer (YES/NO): YES